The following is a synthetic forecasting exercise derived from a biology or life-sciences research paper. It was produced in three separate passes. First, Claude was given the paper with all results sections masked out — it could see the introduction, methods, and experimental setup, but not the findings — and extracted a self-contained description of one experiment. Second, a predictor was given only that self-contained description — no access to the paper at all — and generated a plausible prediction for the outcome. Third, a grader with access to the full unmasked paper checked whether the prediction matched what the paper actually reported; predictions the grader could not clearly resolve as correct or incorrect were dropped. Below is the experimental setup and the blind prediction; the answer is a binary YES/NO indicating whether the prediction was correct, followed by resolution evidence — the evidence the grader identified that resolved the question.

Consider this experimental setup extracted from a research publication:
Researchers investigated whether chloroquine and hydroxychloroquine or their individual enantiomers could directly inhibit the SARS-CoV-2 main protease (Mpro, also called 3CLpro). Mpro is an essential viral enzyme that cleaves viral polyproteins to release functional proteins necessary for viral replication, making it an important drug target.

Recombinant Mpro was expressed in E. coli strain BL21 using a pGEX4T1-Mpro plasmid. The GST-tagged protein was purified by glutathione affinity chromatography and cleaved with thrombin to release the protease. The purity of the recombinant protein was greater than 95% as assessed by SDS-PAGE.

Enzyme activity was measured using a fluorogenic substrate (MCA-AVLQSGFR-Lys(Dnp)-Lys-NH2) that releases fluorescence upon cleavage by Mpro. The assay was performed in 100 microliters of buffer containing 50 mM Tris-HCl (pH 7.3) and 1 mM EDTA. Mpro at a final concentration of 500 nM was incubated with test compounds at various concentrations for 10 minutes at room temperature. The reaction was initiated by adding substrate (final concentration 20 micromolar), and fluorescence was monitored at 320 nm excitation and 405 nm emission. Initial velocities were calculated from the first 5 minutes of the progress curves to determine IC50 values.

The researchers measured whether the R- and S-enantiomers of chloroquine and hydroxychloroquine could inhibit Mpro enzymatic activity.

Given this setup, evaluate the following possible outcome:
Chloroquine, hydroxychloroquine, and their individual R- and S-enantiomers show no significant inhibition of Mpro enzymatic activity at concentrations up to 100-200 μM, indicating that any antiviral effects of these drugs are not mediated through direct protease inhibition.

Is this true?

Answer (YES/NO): NO